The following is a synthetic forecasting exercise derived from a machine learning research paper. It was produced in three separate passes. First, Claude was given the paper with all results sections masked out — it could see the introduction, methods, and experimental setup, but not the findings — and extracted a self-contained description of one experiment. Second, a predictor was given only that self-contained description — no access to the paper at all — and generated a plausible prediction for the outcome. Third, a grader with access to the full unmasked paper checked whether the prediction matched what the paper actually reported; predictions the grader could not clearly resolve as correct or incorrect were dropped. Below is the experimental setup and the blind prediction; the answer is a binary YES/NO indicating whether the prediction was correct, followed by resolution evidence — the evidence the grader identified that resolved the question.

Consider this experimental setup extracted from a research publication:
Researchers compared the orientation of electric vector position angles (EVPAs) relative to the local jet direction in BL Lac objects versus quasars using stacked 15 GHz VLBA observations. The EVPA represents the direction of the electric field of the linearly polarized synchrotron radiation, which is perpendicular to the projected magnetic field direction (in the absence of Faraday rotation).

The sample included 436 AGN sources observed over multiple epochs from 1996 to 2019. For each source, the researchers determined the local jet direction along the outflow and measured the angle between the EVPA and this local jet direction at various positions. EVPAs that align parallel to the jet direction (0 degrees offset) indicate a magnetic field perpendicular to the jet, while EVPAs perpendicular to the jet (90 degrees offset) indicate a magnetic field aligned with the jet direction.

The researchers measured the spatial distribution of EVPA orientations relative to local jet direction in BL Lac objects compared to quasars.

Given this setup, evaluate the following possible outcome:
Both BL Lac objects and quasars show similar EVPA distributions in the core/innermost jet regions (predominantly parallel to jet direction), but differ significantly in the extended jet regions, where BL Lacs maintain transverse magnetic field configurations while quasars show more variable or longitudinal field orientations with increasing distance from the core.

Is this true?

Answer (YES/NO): NO